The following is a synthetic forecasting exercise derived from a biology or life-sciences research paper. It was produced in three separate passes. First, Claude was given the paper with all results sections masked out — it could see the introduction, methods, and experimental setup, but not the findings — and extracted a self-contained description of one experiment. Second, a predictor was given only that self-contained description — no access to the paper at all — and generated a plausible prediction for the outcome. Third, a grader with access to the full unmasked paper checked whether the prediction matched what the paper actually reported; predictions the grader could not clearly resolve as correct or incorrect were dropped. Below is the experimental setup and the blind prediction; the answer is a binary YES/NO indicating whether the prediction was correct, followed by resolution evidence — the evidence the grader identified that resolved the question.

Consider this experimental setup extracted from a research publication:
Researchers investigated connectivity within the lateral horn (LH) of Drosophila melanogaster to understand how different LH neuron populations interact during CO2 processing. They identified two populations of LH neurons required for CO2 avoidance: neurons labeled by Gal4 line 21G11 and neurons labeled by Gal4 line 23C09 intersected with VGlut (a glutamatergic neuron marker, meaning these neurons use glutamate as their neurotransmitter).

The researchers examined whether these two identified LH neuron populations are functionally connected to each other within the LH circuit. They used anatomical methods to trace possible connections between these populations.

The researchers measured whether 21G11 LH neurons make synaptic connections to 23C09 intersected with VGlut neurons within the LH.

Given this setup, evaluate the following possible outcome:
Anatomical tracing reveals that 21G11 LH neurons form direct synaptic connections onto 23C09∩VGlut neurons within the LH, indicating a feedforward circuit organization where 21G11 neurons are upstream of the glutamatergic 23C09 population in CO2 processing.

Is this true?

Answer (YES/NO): YES